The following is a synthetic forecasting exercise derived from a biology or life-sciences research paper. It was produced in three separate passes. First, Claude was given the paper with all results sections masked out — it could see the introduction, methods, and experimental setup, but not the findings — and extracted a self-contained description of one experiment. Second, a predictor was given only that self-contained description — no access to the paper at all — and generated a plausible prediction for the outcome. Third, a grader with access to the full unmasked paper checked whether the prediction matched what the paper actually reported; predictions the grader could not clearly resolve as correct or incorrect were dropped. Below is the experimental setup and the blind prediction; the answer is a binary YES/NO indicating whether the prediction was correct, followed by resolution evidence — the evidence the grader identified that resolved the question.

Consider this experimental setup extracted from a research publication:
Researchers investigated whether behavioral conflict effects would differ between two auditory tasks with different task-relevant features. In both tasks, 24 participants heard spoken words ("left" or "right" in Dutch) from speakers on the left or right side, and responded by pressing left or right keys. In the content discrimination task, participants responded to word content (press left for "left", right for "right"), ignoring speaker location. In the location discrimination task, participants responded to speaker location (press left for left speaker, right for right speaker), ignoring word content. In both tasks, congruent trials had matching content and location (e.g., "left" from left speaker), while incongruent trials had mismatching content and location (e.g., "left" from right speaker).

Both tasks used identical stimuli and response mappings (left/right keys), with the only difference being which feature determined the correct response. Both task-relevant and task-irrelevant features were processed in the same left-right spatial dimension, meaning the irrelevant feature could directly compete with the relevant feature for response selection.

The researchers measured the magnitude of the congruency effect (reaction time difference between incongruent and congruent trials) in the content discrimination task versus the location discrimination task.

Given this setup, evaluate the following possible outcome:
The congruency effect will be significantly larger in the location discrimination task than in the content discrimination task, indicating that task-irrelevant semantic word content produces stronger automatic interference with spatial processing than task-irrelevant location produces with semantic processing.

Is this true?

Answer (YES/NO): NO